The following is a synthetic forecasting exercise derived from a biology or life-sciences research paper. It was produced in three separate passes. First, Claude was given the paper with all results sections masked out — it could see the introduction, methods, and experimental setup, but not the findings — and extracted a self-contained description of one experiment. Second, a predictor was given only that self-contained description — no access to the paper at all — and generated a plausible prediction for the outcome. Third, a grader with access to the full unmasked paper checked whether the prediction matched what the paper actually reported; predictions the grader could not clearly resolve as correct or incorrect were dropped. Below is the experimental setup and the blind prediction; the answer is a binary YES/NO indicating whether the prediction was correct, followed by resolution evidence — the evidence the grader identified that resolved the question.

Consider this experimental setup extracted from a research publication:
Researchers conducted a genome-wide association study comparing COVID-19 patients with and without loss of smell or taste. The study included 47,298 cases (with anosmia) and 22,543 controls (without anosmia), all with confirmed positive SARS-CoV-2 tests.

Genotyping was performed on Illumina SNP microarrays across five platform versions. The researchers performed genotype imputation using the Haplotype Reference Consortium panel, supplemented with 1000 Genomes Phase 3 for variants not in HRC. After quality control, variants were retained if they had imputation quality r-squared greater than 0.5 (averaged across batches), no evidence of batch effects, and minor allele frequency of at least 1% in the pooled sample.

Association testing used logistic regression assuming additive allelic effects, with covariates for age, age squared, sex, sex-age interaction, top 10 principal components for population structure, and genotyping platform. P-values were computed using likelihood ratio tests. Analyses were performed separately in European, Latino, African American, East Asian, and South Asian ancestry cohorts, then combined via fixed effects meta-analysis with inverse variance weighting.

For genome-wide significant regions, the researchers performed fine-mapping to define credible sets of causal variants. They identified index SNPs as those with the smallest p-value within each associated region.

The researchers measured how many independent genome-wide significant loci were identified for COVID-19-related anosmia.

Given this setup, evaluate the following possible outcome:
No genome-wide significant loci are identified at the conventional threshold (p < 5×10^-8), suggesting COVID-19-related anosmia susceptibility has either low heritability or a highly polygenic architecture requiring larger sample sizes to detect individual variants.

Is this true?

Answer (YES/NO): NO